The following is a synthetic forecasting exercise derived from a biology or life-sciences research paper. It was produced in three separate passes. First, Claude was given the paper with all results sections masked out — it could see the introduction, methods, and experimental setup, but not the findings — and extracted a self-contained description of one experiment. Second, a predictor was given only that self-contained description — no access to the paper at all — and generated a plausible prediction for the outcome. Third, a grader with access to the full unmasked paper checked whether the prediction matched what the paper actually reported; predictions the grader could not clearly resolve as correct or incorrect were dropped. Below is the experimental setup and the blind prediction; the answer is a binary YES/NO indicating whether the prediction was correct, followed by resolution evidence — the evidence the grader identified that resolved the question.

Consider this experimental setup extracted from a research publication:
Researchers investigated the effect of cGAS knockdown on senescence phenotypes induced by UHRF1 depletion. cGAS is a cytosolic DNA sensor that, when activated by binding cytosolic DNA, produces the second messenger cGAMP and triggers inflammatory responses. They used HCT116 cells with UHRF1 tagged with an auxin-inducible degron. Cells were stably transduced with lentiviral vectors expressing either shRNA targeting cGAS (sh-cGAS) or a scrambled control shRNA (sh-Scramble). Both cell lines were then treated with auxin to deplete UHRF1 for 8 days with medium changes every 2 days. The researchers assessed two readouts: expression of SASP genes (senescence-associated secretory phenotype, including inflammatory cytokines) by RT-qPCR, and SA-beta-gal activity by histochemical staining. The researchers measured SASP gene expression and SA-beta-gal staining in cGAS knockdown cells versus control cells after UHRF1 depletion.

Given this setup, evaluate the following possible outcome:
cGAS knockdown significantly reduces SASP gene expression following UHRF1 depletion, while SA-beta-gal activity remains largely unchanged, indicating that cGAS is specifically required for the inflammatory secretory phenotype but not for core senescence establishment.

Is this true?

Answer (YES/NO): NO